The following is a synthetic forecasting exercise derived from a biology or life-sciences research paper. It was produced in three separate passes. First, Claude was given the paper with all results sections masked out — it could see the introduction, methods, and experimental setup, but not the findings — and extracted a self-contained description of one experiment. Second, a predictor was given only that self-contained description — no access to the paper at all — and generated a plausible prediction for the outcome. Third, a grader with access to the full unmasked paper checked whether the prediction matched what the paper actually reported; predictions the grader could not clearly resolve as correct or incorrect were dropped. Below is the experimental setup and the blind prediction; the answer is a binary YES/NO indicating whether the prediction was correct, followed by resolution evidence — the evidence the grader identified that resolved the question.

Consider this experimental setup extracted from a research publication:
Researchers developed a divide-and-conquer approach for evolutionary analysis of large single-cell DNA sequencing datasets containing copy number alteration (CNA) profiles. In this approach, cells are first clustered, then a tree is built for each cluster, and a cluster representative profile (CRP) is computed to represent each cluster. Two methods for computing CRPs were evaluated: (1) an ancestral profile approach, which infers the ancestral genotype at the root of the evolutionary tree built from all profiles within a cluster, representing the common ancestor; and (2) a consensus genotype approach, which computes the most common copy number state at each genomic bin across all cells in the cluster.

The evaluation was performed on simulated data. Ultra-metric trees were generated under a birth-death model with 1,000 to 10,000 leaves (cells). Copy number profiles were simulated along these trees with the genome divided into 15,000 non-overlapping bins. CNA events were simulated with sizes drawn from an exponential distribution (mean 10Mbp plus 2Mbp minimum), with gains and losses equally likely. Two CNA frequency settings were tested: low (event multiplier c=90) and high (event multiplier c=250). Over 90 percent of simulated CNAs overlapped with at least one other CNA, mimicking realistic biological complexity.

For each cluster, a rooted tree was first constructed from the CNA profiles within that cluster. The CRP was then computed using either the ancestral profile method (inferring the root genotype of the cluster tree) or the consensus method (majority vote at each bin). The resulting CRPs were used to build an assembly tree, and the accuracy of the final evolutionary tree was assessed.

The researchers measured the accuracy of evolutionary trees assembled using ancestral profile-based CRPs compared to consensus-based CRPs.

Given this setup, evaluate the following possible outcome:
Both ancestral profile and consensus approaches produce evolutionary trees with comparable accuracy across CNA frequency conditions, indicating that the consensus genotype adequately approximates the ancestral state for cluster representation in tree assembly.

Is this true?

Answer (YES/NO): NO